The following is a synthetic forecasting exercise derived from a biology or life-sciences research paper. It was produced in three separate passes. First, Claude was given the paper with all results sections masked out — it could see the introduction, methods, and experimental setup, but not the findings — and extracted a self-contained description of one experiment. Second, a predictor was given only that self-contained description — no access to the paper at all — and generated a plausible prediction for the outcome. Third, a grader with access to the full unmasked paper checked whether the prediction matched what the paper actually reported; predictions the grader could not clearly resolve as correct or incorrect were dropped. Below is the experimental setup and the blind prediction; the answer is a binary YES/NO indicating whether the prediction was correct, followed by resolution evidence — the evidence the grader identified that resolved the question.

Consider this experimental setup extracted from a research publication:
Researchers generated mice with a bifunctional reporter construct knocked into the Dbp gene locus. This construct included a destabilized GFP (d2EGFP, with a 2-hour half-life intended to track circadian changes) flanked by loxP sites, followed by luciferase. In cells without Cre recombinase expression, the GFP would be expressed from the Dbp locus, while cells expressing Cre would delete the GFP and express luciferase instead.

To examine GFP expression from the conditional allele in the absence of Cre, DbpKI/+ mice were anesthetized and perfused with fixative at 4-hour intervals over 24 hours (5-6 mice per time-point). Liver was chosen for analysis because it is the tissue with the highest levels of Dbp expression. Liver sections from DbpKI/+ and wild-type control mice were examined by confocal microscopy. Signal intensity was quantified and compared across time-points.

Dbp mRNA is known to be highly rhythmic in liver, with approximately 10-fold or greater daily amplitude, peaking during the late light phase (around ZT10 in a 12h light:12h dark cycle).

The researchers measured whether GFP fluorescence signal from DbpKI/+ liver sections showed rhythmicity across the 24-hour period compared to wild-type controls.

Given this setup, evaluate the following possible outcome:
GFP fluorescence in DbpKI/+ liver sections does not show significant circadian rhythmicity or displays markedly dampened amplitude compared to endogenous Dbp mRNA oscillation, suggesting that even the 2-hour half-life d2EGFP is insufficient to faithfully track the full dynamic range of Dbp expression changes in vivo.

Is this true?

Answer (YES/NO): YES